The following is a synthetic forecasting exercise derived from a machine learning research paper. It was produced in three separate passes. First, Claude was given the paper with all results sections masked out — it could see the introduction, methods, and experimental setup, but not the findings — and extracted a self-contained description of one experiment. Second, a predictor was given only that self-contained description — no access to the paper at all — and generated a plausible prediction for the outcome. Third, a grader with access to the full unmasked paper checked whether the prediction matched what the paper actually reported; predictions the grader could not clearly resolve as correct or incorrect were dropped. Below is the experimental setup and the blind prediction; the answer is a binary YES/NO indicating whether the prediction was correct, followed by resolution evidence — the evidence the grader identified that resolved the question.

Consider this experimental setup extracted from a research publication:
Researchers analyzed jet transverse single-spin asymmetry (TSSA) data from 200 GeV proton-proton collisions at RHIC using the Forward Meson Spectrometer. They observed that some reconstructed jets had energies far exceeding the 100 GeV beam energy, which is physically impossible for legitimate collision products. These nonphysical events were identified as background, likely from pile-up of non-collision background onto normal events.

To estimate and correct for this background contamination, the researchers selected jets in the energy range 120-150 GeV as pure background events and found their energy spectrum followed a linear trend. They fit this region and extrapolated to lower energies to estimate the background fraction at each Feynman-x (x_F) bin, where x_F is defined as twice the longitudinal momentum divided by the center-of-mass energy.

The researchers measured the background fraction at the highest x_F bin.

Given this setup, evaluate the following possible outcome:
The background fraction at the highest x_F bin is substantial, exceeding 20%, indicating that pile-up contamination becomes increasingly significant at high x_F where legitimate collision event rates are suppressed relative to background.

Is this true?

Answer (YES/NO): NO